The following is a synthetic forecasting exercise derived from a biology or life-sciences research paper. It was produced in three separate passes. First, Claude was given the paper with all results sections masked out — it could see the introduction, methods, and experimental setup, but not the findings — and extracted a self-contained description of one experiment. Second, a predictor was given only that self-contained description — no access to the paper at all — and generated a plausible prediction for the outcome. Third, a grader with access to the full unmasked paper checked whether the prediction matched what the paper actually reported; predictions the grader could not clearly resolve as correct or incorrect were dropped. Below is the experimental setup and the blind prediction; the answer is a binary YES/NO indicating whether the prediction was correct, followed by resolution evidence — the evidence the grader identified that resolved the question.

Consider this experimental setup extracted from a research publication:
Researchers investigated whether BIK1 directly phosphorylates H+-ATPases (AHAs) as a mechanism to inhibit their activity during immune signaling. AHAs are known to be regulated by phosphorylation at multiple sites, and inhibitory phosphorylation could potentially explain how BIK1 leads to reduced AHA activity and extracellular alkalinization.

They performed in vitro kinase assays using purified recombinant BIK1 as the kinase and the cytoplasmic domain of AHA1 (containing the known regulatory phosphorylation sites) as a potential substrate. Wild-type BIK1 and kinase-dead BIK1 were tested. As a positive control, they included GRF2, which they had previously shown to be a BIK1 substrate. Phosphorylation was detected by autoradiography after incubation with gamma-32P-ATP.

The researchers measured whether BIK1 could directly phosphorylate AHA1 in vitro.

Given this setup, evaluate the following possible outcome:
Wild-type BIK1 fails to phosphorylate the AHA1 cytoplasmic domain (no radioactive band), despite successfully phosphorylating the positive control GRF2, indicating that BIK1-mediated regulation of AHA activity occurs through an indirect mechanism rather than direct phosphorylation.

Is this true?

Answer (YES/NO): YES